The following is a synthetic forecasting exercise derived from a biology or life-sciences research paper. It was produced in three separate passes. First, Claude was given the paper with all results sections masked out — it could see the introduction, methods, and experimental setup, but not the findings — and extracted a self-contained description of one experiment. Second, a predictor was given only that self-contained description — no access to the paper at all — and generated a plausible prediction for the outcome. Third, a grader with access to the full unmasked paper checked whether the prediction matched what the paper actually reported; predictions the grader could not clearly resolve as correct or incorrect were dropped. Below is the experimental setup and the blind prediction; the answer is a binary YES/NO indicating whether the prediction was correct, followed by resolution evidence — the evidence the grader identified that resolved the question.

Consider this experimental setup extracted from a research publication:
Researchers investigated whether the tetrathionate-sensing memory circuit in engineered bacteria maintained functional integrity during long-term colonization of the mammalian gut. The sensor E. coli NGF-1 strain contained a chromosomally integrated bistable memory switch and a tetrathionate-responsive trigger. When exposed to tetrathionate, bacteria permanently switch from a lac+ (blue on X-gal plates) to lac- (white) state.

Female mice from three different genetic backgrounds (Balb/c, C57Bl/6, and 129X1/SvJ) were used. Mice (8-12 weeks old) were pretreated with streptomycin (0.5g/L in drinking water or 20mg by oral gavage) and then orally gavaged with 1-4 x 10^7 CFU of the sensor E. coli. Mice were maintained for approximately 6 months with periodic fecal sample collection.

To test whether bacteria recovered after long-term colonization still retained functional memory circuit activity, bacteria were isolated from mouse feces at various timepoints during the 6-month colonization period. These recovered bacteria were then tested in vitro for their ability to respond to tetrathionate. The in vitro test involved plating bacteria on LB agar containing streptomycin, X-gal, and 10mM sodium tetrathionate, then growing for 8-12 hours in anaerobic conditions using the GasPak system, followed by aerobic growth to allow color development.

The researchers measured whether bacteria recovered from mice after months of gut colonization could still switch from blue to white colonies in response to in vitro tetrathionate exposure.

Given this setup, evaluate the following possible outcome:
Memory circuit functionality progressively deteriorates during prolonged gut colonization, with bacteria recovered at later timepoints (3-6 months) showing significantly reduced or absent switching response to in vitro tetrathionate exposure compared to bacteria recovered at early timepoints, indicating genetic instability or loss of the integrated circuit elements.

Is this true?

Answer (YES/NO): NO